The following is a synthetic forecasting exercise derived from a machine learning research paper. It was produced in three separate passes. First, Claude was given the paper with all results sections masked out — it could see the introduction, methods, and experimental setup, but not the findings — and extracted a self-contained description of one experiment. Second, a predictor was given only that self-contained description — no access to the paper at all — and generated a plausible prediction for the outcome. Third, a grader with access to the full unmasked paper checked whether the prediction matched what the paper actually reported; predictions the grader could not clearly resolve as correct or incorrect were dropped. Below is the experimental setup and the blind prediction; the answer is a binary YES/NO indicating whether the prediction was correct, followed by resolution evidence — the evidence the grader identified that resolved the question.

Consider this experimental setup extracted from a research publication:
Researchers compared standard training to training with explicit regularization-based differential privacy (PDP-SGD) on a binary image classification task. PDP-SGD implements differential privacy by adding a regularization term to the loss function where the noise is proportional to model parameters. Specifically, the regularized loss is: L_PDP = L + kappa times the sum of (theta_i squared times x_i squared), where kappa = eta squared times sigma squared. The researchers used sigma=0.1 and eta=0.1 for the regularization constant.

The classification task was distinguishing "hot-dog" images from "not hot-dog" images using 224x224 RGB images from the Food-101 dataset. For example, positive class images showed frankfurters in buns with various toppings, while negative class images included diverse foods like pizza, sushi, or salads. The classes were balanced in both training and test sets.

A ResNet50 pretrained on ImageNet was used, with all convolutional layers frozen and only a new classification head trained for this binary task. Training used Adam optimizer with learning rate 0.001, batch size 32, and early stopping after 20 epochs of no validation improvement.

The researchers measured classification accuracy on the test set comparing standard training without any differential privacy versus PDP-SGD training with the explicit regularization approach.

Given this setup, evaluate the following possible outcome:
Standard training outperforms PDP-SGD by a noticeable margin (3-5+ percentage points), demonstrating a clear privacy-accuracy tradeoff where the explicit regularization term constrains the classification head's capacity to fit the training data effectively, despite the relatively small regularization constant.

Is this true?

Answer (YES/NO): NO